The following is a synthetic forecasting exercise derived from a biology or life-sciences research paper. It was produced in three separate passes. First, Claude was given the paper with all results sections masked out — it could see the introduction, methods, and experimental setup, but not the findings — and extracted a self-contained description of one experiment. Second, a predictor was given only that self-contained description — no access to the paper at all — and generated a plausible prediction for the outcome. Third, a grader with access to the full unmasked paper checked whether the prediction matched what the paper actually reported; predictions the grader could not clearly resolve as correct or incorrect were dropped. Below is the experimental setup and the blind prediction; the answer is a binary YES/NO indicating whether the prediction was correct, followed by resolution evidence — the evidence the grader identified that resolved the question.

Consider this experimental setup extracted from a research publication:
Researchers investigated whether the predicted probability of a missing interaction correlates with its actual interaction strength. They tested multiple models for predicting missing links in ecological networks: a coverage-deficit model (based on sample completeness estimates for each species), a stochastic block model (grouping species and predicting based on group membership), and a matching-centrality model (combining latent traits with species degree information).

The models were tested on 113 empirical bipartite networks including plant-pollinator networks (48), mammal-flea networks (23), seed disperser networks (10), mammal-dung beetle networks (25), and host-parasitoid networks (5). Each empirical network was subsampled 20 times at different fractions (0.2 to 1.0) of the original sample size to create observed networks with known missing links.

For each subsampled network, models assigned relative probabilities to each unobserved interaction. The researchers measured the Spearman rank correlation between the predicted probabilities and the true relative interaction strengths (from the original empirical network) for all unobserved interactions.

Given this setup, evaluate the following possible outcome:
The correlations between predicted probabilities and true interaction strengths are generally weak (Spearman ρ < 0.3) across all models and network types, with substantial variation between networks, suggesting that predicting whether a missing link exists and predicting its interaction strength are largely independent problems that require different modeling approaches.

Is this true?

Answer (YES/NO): NO